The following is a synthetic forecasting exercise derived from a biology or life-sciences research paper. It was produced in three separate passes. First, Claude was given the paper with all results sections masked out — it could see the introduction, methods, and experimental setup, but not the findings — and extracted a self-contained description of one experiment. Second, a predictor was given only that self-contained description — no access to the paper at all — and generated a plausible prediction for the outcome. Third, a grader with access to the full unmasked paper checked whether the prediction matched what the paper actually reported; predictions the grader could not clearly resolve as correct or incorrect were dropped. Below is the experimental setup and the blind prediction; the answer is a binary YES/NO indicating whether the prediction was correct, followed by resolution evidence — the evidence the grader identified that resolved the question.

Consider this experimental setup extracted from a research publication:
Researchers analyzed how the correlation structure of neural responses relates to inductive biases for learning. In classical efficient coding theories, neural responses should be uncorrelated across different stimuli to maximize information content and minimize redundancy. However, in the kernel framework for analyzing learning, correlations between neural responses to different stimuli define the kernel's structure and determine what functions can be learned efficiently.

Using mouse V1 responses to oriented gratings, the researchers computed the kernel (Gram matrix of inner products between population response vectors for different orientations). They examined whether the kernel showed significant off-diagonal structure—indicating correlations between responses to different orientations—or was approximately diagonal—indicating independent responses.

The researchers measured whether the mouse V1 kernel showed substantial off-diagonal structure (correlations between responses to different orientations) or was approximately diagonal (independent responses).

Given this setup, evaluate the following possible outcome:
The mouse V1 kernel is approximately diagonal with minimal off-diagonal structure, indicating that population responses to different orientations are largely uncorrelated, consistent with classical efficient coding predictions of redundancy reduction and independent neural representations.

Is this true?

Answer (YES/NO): NO